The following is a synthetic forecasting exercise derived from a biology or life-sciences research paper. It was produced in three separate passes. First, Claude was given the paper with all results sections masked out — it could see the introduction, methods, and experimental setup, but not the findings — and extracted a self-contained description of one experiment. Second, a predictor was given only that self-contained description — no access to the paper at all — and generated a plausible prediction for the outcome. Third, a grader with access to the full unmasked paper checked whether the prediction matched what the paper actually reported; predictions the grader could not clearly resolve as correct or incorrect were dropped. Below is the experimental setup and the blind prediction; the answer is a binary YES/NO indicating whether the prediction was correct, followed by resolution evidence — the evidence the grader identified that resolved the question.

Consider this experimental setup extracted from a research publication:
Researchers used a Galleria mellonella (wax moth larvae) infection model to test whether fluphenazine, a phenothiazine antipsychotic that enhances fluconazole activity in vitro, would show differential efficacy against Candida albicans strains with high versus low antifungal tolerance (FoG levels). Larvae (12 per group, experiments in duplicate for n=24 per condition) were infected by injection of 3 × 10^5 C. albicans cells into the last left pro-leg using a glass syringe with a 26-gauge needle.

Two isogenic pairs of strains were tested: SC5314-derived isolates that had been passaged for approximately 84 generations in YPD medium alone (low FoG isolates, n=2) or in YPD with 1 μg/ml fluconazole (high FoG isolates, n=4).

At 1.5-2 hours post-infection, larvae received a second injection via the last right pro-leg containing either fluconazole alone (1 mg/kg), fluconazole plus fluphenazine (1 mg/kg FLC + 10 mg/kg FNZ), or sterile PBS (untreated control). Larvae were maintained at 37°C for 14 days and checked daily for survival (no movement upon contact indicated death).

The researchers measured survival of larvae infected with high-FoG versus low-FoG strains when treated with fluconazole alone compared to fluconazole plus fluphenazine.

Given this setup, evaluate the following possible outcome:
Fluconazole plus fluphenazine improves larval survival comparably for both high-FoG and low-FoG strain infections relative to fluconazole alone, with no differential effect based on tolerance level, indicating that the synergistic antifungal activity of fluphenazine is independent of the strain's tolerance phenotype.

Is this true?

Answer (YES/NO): NO